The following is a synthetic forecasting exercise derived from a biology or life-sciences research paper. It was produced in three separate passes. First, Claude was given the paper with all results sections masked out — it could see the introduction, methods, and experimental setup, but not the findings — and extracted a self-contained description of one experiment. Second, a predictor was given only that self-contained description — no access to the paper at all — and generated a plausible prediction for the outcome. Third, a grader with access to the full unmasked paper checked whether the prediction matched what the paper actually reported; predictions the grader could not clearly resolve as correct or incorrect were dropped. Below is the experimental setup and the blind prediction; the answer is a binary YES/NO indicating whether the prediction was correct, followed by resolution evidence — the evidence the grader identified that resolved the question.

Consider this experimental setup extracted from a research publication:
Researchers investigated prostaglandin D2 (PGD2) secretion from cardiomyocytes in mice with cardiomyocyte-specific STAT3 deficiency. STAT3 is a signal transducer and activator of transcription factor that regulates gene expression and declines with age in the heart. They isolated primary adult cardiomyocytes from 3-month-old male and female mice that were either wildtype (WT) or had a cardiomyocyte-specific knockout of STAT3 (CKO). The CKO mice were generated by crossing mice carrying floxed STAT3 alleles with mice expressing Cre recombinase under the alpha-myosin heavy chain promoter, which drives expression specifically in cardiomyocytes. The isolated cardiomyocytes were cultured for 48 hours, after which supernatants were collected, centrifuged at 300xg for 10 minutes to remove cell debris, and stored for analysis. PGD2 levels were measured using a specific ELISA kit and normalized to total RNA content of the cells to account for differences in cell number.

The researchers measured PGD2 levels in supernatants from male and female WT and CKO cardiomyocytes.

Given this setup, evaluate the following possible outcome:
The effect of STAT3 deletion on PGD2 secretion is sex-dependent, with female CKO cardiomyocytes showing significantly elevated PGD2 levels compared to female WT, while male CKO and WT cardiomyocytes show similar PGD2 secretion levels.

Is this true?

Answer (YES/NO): NO